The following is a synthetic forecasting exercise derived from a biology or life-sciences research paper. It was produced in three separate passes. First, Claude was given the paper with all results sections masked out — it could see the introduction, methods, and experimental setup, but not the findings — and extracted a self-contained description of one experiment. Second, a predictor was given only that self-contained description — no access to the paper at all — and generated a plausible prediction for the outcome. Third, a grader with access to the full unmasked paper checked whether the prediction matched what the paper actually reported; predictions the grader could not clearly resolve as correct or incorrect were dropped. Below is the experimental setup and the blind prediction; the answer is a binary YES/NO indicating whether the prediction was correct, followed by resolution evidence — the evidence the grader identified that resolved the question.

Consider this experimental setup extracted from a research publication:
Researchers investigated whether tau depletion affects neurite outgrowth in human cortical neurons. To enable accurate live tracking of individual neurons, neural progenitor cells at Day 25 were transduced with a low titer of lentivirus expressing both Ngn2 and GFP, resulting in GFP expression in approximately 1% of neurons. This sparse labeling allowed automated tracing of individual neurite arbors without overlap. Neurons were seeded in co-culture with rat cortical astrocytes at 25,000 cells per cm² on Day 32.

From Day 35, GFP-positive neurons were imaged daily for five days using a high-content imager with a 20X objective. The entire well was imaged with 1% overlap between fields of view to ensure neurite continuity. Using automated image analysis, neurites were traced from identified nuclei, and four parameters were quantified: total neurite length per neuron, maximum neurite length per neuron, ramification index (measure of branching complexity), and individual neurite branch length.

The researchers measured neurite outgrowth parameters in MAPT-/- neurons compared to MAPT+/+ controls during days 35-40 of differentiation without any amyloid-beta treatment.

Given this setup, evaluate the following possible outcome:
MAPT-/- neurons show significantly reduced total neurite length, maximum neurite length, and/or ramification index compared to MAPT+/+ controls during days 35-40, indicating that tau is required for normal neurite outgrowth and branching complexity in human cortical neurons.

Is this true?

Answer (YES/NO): NO